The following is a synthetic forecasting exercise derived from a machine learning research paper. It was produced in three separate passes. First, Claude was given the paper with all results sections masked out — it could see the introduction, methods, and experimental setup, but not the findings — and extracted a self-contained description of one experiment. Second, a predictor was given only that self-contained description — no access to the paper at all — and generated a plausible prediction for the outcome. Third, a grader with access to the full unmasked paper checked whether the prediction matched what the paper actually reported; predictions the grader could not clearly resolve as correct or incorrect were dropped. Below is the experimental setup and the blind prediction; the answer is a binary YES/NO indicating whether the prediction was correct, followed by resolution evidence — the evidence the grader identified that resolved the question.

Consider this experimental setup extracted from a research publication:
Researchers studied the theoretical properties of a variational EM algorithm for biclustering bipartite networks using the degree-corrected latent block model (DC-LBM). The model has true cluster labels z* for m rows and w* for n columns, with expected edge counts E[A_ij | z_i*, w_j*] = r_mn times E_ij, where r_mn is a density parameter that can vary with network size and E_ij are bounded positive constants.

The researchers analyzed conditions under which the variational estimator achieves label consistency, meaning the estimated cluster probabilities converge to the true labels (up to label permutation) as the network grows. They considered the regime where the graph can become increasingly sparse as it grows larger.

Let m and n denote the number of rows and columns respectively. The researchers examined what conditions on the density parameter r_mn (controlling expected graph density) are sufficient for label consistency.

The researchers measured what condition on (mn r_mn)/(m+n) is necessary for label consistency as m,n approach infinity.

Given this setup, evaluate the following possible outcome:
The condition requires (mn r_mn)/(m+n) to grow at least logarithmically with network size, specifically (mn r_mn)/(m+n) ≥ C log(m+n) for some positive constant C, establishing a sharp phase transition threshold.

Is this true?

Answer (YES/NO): NO